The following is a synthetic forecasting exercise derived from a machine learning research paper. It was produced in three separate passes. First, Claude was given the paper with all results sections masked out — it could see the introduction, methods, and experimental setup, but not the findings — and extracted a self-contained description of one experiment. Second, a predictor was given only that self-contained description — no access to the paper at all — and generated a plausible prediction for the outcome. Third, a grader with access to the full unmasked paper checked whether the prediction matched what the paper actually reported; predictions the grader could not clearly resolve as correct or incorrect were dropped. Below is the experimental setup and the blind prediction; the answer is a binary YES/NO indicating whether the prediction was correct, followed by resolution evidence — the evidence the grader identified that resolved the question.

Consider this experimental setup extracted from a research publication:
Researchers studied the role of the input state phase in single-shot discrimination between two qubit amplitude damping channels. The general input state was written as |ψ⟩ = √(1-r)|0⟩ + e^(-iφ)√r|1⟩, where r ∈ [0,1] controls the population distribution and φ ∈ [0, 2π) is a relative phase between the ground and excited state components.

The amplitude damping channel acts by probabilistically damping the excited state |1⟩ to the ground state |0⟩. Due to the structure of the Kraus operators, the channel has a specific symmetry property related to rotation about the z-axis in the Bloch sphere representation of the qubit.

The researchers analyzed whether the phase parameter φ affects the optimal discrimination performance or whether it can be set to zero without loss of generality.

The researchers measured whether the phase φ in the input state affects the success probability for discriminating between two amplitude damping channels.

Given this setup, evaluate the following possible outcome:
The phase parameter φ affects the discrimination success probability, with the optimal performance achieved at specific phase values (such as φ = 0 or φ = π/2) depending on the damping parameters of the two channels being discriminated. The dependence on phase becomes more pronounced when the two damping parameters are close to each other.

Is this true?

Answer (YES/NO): NO